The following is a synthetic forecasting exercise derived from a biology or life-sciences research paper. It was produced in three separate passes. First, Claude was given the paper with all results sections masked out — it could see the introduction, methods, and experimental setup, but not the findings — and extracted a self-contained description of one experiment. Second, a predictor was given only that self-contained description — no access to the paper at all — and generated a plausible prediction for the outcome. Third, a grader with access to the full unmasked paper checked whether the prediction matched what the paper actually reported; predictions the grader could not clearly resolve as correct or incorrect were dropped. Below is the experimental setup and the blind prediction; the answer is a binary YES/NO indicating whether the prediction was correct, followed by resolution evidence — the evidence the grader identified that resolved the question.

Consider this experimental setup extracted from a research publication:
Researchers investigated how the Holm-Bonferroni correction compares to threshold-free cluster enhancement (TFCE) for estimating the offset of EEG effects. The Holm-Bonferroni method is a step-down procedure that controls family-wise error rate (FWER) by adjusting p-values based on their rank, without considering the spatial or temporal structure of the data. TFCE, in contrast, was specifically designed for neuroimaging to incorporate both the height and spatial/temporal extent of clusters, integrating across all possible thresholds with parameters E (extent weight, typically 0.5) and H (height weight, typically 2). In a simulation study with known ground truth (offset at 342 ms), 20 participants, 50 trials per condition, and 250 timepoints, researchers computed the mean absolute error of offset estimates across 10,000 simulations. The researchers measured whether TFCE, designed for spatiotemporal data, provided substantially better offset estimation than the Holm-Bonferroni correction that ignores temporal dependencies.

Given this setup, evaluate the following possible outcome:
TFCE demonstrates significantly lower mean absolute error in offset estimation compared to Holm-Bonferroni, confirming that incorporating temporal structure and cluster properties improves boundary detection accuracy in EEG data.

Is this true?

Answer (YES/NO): NO